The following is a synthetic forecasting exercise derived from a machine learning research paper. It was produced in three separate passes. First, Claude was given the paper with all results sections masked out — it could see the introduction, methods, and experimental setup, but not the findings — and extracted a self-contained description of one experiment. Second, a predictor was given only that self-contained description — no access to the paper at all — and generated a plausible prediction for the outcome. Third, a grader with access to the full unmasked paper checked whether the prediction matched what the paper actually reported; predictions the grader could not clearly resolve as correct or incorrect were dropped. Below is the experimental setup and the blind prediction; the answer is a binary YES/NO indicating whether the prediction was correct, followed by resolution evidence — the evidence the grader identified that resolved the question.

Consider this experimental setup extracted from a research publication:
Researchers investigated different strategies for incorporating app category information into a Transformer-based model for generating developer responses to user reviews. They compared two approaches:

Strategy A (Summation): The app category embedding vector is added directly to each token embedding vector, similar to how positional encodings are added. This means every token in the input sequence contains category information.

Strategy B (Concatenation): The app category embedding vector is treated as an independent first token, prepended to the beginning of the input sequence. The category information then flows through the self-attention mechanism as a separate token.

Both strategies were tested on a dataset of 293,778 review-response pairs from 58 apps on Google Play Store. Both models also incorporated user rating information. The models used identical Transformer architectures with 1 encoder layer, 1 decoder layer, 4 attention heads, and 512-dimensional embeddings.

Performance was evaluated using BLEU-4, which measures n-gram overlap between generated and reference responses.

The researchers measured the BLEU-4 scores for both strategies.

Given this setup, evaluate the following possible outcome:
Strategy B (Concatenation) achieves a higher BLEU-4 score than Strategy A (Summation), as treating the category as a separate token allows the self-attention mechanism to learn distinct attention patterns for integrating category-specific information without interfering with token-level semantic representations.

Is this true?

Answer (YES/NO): YES